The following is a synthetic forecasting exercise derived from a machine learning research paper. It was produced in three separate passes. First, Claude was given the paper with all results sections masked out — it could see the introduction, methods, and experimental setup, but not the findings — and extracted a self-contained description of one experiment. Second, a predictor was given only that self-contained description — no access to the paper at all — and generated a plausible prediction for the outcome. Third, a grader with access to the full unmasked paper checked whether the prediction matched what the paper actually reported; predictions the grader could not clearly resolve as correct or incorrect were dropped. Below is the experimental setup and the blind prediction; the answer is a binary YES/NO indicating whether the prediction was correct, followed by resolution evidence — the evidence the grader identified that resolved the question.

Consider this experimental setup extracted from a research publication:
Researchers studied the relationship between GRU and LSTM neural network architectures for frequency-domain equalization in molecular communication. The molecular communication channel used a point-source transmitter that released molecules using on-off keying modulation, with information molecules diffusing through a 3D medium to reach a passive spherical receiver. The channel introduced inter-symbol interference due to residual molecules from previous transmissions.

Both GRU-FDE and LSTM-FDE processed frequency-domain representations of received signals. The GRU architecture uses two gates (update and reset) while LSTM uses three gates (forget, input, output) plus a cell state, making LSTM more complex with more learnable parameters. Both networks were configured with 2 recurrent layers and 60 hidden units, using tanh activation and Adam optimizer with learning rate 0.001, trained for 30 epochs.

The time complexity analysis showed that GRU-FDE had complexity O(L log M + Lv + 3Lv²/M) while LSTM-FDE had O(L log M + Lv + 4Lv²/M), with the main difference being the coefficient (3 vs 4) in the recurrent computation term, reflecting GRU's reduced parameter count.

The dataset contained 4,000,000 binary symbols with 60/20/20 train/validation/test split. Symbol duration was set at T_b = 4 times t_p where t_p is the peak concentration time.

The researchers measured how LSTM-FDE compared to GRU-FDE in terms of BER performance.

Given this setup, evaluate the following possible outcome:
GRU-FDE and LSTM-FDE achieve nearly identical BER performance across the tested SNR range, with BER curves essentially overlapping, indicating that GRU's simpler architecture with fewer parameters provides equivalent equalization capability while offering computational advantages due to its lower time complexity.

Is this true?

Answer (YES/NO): NO